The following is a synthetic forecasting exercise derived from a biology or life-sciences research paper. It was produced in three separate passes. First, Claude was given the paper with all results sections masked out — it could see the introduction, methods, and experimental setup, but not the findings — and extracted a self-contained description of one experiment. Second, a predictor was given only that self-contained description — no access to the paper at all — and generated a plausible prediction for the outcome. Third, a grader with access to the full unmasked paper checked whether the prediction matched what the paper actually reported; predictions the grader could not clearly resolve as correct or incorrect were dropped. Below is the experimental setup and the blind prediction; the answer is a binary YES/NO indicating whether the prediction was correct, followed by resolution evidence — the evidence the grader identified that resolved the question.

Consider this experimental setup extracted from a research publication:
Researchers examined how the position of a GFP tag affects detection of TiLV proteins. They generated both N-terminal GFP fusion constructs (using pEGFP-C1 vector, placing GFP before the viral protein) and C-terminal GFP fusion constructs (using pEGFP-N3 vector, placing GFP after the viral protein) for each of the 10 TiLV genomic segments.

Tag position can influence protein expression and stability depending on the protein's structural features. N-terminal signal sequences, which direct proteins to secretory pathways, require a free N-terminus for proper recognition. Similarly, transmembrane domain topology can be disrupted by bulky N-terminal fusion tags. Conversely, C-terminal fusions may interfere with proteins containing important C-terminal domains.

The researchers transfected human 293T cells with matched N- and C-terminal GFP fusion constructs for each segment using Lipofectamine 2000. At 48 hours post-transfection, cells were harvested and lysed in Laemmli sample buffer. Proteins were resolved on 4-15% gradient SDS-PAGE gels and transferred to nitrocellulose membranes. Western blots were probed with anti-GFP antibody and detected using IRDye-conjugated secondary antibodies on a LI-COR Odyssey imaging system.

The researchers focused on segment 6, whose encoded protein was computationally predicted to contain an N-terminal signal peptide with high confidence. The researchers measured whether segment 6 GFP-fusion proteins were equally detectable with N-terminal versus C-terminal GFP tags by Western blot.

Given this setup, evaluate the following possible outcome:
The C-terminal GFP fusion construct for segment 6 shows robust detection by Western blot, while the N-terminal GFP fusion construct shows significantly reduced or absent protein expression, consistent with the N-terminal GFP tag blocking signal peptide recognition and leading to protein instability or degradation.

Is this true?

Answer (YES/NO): NO